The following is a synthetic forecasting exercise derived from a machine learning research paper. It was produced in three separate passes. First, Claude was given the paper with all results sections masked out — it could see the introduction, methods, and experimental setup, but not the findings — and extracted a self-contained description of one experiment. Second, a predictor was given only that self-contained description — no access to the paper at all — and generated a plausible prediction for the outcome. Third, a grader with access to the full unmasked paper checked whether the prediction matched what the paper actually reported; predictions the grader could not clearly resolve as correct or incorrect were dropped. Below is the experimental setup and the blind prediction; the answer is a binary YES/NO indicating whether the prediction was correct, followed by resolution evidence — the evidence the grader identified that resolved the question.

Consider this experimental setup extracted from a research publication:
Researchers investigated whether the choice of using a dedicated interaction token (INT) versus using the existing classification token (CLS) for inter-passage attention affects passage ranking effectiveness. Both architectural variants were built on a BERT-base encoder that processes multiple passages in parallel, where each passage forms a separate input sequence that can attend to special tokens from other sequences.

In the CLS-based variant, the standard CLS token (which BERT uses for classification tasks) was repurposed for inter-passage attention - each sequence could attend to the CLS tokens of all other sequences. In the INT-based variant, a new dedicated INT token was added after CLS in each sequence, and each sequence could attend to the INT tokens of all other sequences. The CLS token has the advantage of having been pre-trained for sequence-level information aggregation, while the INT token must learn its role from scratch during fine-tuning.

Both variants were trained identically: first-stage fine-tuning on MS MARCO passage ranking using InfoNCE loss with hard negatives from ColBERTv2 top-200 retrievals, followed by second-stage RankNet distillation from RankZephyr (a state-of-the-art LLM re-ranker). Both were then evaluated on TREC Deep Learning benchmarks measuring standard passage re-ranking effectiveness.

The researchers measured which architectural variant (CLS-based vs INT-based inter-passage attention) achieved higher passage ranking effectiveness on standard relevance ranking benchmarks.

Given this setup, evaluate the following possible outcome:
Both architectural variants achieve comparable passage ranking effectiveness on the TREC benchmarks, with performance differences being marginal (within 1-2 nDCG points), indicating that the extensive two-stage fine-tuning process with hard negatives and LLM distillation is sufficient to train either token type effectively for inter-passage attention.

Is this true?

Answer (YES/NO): NO